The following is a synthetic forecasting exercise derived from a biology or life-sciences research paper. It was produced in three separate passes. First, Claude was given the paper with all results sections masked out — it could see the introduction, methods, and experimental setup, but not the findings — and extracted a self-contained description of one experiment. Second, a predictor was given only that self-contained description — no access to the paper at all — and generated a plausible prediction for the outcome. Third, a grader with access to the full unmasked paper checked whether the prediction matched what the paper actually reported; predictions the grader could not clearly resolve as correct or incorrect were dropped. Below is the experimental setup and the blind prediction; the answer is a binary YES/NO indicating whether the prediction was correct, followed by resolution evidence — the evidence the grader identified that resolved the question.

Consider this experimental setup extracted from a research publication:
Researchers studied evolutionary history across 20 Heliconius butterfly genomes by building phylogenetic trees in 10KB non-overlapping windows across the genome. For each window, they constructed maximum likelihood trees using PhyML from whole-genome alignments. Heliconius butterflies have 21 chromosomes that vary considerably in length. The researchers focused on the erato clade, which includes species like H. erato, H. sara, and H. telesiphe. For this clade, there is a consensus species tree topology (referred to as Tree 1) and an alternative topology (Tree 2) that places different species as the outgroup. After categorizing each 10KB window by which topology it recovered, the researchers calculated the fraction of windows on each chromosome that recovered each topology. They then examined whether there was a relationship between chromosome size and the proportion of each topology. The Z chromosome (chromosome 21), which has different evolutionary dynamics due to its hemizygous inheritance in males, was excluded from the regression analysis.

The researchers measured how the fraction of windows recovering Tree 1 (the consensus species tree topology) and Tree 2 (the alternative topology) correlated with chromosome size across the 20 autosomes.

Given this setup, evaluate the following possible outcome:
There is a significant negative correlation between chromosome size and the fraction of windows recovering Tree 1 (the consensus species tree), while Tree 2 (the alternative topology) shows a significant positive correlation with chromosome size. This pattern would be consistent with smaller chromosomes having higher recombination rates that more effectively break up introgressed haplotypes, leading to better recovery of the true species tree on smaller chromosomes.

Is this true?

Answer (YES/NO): NO